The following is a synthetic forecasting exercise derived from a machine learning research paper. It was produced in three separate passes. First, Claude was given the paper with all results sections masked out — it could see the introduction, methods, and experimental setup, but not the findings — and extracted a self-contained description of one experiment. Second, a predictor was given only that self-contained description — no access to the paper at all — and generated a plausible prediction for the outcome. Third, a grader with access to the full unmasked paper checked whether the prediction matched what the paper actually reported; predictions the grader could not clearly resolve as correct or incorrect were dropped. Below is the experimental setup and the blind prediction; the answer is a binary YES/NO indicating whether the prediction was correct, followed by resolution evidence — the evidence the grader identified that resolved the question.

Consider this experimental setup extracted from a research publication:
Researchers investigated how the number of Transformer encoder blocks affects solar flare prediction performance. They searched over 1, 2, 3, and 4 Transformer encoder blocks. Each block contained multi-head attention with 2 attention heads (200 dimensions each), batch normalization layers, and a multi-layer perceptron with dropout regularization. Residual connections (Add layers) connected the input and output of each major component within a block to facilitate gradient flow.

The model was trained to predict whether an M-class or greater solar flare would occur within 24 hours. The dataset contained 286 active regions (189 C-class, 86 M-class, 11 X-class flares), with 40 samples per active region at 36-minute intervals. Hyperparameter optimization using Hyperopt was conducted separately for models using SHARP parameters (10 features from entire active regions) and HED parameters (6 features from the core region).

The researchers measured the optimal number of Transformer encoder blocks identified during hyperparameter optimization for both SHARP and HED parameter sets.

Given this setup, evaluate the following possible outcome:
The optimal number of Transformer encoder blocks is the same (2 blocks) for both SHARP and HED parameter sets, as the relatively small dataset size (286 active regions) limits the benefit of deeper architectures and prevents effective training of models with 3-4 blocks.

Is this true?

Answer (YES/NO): NO